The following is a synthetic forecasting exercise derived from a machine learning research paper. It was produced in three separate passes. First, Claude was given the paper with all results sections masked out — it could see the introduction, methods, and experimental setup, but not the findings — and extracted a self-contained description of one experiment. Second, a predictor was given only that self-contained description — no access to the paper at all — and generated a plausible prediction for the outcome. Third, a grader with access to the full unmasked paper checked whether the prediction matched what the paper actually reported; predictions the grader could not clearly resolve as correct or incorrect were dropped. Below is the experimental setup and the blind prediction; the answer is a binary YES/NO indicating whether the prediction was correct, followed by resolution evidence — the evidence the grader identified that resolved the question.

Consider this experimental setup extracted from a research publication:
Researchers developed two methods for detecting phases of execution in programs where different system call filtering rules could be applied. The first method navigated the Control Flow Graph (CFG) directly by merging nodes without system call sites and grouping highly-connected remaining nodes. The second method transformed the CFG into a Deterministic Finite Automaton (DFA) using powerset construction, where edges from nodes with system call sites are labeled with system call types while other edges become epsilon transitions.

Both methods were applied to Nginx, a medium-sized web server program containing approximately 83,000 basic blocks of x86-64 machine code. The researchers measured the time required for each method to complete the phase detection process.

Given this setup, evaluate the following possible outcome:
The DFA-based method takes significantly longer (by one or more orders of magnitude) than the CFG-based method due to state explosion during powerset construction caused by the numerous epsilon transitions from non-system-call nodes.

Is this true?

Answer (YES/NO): NO